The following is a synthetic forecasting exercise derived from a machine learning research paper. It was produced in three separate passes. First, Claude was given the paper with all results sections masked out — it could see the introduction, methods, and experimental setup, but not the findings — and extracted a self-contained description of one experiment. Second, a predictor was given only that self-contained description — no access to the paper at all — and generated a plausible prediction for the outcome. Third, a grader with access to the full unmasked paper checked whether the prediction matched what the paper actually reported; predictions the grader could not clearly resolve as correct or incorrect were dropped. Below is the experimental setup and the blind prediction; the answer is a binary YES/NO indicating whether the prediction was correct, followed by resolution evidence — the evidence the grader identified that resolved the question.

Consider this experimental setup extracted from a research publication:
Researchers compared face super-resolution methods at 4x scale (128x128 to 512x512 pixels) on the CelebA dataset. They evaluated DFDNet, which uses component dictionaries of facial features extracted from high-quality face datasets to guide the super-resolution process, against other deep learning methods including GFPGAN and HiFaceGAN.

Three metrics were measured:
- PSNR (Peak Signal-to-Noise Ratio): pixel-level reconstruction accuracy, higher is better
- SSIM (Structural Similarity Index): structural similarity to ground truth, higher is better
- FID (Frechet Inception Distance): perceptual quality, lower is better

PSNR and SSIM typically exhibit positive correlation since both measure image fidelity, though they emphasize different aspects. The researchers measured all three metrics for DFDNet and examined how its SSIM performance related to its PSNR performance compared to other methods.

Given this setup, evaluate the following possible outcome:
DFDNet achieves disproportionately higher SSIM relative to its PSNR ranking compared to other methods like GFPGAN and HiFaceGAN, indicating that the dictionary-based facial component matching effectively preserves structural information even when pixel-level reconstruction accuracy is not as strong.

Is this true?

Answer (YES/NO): YES